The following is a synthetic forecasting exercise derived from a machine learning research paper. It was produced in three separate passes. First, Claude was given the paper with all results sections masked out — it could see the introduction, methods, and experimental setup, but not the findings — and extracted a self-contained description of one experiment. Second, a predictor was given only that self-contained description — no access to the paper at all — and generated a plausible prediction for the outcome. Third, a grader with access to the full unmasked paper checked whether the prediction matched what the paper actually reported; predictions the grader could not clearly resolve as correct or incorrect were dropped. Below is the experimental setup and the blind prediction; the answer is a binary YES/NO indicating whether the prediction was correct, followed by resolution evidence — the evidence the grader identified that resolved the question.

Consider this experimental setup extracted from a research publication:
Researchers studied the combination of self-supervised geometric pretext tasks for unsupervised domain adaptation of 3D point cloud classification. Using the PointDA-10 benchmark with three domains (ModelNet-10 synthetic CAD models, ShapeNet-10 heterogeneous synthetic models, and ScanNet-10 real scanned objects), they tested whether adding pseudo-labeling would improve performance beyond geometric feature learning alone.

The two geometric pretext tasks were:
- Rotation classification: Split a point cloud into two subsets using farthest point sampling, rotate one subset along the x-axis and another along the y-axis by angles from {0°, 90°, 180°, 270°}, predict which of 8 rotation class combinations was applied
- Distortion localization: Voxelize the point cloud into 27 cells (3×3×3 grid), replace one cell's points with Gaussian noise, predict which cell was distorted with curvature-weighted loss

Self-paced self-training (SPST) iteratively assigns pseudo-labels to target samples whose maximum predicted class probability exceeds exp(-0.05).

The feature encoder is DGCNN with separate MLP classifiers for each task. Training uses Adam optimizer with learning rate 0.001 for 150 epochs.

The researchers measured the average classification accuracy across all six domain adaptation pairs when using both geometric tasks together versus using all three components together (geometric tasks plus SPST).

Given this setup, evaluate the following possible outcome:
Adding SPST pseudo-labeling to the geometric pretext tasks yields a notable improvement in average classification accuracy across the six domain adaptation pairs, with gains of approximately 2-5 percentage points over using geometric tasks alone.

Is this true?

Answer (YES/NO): YES